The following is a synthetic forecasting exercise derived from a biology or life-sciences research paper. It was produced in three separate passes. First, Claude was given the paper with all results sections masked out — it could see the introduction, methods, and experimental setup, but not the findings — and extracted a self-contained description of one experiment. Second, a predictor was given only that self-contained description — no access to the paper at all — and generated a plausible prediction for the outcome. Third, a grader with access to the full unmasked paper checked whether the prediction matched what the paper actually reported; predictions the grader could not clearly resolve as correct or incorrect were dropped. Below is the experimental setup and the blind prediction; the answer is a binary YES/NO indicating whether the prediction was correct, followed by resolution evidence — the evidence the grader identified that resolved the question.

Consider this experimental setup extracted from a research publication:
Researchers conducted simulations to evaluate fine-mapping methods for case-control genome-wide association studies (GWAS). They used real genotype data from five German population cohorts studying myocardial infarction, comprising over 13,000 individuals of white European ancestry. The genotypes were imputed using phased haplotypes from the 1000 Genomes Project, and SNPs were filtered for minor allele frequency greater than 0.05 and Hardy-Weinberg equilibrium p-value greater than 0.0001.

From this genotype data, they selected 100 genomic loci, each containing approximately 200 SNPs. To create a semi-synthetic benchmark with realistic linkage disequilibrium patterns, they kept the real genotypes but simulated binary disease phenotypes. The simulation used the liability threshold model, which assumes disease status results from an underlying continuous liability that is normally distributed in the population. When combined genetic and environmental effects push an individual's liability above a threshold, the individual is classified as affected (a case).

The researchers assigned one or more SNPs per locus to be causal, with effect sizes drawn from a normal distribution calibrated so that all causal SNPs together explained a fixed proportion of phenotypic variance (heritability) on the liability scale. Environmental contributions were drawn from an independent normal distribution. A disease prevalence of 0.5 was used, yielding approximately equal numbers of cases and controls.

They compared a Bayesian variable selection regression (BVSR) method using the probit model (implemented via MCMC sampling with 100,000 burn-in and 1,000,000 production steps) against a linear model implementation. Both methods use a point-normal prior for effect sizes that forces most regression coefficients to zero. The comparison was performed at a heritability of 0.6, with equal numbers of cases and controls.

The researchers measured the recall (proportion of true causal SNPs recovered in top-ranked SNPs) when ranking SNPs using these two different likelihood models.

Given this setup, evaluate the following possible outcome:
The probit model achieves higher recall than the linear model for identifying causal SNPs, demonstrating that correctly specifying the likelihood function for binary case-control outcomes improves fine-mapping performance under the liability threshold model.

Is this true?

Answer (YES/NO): NO